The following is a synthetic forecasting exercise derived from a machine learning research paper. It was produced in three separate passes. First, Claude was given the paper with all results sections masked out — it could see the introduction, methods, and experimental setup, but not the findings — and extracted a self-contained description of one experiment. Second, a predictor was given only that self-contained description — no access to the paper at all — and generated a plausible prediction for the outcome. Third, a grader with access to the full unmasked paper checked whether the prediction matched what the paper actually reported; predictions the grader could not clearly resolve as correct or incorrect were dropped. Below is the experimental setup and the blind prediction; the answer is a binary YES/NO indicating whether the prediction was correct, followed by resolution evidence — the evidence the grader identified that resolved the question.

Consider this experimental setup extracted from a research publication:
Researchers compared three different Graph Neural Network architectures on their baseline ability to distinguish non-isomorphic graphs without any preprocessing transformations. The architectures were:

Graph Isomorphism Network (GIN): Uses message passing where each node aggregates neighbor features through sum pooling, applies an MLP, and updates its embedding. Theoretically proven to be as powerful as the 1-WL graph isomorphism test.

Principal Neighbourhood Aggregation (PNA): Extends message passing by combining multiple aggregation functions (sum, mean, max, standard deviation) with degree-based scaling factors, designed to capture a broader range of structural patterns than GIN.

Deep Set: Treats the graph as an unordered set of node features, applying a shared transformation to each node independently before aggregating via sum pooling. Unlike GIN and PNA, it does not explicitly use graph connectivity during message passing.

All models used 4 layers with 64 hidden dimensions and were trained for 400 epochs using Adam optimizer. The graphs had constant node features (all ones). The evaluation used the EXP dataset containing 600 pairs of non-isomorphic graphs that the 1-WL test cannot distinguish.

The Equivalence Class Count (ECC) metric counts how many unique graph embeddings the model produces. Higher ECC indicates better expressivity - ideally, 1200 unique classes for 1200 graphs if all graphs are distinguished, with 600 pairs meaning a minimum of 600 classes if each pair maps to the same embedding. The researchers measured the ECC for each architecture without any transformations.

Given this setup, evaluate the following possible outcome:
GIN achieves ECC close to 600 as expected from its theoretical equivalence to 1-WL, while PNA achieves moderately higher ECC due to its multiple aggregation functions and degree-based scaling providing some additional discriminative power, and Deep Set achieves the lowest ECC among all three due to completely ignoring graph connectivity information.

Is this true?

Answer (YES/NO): NO